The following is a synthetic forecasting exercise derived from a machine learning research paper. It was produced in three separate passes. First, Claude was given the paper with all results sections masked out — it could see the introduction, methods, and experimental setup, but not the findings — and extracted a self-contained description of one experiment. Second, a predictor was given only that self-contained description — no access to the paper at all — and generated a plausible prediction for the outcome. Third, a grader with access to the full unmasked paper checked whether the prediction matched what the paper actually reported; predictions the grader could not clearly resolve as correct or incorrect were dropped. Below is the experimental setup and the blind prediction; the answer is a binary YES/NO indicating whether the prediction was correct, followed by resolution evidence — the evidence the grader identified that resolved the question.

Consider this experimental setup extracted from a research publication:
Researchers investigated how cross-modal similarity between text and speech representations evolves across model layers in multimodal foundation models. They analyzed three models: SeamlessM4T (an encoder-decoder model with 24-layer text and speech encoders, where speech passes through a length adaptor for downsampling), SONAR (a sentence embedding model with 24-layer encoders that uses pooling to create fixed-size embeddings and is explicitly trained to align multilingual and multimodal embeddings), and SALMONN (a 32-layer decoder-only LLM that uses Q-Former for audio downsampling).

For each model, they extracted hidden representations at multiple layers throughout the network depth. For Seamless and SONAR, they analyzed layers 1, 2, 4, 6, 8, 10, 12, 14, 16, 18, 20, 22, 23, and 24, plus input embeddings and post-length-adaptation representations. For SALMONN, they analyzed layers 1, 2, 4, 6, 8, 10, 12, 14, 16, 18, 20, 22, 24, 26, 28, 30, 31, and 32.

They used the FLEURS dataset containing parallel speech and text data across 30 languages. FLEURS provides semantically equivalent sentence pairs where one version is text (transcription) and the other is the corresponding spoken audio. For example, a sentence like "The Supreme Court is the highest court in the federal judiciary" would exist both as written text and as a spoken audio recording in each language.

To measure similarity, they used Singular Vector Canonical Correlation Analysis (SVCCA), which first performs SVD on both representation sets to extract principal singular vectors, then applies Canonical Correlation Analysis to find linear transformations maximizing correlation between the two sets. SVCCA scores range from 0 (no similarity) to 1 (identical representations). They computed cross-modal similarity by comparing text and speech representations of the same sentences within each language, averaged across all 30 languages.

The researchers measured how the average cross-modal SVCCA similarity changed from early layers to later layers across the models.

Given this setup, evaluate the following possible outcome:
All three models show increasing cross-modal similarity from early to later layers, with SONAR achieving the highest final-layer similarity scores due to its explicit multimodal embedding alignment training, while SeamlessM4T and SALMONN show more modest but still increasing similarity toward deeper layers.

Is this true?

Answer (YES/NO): NO